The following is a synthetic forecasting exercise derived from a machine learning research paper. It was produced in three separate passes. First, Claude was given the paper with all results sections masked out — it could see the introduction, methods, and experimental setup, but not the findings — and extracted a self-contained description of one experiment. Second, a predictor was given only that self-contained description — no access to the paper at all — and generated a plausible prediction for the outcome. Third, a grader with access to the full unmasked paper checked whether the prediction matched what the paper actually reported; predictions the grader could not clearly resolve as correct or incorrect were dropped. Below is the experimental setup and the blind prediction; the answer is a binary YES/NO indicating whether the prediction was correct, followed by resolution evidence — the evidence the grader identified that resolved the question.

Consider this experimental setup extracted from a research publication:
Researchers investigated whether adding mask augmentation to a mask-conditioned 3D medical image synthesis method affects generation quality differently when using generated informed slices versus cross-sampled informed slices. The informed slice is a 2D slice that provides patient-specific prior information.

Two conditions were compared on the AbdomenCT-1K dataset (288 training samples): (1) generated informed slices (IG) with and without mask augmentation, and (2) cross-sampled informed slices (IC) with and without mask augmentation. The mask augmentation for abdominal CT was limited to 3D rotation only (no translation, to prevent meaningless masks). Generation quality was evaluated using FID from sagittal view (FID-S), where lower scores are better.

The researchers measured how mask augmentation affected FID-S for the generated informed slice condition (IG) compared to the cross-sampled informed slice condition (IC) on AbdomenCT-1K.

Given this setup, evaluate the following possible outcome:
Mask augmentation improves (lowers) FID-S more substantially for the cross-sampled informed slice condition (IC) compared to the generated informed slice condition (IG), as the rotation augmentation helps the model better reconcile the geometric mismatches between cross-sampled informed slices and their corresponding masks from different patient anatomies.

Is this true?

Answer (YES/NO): YES